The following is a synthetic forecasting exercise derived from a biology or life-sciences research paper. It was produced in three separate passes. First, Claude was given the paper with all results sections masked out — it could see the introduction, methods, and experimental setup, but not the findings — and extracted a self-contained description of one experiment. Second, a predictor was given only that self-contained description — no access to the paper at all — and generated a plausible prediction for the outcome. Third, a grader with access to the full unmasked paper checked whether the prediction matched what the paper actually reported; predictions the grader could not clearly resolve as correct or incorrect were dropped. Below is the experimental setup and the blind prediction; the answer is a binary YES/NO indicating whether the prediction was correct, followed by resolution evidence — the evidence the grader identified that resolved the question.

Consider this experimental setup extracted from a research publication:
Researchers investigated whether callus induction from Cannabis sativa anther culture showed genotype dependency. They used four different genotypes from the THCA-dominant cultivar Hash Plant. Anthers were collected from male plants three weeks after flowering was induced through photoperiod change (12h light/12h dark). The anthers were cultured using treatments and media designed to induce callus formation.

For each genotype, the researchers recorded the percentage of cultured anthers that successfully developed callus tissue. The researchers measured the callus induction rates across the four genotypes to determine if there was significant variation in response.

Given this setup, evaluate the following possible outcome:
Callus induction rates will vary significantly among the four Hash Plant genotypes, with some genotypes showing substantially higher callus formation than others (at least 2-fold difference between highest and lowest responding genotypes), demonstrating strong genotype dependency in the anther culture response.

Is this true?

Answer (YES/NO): YES